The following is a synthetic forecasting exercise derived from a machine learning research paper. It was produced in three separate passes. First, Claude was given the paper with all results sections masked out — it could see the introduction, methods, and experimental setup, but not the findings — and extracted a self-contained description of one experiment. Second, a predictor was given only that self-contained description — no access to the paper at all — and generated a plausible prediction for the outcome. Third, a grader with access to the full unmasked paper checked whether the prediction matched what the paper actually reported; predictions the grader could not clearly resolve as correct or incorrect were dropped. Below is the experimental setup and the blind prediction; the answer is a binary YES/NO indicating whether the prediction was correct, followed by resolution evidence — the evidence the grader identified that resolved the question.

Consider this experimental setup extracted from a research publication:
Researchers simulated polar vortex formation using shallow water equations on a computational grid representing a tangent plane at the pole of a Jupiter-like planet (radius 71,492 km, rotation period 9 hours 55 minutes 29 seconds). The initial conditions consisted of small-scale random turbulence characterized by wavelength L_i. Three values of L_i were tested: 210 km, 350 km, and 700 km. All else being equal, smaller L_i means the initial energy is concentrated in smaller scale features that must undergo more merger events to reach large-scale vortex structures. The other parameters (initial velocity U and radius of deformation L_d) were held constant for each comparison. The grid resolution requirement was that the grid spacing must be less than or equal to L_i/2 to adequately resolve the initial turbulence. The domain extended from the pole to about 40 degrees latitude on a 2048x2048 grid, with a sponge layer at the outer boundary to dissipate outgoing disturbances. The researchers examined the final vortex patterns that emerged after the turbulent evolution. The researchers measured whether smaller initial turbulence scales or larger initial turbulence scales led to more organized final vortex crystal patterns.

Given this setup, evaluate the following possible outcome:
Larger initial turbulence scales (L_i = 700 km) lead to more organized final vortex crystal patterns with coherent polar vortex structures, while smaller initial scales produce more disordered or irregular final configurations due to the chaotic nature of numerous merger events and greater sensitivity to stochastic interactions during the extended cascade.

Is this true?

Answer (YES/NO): NO